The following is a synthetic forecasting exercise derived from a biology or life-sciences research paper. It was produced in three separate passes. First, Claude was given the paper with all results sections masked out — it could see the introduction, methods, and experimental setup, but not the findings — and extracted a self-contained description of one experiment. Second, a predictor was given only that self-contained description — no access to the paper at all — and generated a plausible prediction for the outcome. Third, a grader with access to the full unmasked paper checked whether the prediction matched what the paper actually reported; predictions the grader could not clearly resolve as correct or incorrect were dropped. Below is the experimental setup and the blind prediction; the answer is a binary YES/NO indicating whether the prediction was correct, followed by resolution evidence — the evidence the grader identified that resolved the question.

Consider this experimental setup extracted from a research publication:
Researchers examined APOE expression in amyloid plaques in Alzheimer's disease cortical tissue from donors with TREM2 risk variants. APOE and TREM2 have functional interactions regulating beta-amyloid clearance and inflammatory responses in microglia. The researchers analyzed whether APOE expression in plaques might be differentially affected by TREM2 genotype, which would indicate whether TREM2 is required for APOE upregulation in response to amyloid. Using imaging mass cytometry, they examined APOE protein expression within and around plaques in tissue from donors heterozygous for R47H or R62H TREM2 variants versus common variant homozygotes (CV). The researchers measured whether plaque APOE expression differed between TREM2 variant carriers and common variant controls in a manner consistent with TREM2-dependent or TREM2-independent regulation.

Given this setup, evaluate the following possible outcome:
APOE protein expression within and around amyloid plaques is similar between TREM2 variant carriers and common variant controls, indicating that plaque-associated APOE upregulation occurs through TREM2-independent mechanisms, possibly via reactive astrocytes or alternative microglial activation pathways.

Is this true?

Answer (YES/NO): NO